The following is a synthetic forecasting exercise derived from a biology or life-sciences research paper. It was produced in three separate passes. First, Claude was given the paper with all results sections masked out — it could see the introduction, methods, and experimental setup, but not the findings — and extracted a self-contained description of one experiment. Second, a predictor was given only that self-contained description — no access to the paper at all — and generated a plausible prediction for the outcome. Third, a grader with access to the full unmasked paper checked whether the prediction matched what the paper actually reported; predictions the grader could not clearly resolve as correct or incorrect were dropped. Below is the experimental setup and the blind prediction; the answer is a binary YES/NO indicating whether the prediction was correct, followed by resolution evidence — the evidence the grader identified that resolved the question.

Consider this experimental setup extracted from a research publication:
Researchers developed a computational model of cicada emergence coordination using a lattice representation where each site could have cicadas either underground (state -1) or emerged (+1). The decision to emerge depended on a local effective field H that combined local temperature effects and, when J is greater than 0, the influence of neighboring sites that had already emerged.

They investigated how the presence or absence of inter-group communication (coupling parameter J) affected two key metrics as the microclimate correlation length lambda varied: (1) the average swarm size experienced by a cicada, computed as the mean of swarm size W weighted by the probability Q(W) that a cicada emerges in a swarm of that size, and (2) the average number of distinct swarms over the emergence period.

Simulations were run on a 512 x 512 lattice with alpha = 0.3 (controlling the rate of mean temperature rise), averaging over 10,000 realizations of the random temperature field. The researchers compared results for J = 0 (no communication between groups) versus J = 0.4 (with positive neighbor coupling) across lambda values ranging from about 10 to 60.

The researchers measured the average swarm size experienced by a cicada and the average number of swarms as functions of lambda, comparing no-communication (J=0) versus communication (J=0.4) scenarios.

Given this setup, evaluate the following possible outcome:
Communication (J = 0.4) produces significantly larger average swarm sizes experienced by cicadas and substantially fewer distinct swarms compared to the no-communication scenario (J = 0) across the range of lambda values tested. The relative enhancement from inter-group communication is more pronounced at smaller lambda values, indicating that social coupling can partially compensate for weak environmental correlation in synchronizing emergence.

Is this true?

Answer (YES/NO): NO